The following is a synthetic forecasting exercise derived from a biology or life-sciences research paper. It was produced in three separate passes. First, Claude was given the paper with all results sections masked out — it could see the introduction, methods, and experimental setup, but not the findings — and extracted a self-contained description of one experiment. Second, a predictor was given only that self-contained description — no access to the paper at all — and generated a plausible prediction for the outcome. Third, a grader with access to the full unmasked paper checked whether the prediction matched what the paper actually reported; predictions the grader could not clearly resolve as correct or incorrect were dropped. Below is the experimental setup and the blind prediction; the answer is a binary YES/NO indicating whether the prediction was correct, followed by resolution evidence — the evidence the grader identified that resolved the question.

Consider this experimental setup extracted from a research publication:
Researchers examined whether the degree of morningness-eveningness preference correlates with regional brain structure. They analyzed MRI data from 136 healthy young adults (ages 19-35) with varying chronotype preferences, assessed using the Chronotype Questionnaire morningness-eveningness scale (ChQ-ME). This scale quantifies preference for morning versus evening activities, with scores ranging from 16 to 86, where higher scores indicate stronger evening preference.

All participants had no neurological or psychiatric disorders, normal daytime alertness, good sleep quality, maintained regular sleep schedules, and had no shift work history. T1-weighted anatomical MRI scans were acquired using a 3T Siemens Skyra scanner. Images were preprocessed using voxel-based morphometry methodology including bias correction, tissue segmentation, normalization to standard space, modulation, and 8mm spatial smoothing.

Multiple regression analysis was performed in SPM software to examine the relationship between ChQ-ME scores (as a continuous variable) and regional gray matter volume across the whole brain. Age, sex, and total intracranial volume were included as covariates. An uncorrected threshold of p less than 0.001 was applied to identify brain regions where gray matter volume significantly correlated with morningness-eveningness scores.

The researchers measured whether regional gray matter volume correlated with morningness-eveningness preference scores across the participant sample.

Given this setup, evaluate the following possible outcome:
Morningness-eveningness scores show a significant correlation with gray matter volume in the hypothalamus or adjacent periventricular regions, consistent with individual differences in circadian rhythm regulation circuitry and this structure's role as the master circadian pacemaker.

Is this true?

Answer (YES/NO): NO